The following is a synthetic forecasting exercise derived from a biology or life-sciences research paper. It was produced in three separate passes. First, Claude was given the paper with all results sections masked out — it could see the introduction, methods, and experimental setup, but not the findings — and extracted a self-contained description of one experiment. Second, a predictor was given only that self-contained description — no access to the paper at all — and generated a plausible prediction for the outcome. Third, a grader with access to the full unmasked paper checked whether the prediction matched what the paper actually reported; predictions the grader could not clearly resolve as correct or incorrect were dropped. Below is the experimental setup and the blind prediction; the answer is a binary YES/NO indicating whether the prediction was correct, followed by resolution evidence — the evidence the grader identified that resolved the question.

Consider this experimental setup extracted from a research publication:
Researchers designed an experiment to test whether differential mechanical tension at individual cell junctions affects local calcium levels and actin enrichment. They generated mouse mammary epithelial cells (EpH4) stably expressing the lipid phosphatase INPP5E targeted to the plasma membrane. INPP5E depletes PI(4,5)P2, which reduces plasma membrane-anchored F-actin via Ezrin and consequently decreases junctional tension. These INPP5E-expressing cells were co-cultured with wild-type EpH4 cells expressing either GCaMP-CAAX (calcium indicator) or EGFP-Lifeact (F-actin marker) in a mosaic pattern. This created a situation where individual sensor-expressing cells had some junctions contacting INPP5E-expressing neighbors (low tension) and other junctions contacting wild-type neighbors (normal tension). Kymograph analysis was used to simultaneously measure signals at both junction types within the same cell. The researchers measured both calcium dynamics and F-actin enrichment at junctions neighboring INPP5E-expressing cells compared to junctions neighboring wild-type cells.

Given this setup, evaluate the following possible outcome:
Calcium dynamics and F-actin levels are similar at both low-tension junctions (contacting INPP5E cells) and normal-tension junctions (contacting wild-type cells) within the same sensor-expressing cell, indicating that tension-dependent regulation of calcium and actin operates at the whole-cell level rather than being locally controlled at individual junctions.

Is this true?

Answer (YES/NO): NO